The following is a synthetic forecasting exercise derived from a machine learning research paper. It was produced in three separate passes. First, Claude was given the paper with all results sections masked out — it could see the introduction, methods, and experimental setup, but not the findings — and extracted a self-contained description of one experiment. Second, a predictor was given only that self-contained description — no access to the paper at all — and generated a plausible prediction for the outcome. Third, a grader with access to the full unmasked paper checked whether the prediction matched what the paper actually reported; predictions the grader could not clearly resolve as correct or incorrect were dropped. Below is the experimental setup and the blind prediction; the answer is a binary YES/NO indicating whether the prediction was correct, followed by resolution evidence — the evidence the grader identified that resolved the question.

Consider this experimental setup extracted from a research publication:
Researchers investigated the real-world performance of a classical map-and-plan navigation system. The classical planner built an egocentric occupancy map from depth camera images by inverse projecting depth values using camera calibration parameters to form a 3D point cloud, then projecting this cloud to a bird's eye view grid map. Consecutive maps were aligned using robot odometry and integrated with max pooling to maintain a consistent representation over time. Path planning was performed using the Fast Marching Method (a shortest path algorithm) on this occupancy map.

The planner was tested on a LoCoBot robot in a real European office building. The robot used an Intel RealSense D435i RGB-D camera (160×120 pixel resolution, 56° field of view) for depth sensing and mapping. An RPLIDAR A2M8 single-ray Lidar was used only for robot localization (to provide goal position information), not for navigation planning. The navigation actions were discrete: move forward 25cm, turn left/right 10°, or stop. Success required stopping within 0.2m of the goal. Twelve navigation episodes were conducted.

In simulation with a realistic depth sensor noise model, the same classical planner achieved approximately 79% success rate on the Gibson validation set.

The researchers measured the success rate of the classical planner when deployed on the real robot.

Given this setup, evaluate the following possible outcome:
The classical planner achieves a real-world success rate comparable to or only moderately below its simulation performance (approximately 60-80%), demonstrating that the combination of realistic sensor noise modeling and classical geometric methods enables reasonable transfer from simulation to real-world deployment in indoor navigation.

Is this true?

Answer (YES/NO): NO